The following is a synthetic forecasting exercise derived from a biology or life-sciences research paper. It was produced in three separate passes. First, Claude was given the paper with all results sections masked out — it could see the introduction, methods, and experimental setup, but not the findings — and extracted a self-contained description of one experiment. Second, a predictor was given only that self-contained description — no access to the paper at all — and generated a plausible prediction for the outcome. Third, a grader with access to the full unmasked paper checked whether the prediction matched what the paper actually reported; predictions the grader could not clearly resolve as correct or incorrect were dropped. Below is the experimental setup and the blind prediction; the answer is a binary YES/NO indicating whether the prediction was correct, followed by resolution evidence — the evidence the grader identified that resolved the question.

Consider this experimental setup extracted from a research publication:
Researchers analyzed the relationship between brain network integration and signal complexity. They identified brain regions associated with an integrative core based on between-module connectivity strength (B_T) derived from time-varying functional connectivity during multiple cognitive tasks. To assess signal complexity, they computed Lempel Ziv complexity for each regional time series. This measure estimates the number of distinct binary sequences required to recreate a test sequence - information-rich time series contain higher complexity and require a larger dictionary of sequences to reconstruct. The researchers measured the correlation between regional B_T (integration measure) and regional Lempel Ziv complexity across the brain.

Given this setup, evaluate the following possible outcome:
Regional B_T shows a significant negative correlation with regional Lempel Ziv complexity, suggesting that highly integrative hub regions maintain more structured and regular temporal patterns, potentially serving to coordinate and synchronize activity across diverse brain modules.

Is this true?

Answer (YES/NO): NO